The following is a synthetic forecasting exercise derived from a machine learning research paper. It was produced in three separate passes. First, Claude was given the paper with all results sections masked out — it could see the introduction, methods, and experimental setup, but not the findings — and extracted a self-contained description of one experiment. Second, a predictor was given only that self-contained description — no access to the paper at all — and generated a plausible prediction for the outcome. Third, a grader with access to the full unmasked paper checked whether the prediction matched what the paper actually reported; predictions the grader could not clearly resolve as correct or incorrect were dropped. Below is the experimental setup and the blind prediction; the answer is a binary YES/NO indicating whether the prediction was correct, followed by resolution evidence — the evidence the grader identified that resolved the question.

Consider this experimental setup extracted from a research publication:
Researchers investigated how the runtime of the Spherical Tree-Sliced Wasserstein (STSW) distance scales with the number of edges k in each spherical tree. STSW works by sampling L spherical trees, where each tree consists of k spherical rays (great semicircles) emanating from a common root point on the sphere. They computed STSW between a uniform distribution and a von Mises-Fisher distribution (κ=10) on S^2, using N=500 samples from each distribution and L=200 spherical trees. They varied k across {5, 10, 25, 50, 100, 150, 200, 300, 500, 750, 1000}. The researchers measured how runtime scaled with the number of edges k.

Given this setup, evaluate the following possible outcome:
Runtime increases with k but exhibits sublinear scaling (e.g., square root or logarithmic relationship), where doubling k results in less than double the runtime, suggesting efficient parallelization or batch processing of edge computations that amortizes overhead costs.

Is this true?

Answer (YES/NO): NO